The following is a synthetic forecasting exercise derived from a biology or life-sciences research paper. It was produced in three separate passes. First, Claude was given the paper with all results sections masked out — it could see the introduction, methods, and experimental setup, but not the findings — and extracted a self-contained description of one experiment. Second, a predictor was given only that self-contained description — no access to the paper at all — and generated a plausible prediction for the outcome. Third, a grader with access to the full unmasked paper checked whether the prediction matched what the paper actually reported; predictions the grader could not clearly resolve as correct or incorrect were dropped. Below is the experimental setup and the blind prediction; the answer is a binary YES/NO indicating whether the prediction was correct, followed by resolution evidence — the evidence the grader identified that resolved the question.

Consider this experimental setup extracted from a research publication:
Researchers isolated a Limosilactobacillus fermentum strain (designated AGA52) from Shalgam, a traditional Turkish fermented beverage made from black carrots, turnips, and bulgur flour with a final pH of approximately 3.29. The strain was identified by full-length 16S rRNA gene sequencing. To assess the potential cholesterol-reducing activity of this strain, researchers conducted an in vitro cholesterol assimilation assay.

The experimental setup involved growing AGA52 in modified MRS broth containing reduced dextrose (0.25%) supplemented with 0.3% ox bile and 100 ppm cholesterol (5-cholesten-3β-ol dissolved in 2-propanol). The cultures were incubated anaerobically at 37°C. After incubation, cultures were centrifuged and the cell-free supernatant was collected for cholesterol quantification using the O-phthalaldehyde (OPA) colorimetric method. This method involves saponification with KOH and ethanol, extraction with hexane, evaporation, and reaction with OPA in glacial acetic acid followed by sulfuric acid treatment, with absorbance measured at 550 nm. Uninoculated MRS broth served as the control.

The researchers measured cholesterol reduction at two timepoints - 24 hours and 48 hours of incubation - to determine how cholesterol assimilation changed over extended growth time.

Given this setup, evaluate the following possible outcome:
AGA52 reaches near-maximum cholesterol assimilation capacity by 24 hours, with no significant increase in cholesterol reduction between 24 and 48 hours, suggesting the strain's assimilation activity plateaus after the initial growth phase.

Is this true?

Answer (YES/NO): NO